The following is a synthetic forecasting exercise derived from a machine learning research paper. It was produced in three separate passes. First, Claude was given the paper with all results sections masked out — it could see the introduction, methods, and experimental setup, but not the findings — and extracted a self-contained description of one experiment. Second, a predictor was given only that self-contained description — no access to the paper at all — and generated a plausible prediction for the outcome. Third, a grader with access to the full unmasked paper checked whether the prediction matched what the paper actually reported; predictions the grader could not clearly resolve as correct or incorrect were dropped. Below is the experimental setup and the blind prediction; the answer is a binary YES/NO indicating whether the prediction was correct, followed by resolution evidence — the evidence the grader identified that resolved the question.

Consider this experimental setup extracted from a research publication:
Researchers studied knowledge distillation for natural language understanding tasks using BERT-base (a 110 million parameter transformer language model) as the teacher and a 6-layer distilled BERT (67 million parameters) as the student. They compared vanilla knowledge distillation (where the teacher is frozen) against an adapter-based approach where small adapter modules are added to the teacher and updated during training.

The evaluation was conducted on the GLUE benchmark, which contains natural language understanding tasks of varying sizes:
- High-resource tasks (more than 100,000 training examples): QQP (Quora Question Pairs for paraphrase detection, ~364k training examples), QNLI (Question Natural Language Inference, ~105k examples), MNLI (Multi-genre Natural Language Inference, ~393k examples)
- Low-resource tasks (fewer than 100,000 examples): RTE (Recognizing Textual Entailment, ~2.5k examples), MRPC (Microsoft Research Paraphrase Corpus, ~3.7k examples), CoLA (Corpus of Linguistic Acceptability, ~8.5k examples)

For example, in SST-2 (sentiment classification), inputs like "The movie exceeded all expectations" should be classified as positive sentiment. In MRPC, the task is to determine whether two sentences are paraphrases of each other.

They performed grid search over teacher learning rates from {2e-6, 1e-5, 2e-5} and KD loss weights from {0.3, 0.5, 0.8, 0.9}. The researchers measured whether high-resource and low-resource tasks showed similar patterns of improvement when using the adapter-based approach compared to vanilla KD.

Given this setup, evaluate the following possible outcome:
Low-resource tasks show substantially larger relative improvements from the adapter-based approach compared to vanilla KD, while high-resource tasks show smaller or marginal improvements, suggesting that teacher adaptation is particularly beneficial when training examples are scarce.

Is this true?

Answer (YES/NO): NO